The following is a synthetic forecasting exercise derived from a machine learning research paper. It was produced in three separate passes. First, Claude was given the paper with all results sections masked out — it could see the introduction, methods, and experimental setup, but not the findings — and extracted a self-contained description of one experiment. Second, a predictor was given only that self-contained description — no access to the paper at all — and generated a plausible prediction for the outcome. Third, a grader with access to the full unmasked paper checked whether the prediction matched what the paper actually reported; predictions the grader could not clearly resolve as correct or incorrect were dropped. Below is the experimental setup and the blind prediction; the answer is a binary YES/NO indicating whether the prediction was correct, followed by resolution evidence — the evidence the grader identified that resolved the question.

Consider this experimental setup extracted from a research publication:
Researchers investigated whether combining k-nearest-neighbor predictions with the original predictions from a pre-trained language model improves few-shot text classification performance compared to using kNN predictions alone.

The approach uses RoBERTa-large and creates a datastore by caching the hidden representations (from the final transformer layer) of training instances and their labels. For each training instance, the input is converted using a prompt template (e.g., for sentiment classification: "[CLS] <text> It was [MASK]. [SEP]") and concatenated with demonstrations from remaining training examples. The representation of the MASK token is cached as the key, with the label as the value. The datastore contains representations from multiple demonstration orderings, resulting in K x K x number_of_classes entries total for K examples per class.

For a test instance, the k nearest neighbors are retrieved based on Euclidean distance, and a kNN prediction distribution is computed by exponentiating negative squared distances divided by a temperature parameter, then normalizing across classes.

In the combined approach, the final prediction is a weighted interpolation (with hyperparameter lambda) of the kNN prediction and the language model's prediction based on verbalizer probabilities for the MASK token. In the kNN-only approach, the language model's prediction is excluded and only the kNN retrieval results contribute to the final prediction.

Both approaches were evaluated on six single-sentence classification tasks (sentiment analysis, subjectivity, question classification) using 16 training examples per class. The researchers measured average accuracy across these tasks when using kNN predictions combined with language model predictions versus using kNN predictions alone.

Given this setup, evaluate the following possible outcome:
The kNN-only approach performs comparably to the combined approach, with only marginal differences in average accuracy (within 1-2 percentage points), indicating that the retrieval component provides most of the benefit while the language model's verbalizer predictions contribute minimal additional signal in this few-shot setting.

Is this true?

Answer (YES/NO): YES